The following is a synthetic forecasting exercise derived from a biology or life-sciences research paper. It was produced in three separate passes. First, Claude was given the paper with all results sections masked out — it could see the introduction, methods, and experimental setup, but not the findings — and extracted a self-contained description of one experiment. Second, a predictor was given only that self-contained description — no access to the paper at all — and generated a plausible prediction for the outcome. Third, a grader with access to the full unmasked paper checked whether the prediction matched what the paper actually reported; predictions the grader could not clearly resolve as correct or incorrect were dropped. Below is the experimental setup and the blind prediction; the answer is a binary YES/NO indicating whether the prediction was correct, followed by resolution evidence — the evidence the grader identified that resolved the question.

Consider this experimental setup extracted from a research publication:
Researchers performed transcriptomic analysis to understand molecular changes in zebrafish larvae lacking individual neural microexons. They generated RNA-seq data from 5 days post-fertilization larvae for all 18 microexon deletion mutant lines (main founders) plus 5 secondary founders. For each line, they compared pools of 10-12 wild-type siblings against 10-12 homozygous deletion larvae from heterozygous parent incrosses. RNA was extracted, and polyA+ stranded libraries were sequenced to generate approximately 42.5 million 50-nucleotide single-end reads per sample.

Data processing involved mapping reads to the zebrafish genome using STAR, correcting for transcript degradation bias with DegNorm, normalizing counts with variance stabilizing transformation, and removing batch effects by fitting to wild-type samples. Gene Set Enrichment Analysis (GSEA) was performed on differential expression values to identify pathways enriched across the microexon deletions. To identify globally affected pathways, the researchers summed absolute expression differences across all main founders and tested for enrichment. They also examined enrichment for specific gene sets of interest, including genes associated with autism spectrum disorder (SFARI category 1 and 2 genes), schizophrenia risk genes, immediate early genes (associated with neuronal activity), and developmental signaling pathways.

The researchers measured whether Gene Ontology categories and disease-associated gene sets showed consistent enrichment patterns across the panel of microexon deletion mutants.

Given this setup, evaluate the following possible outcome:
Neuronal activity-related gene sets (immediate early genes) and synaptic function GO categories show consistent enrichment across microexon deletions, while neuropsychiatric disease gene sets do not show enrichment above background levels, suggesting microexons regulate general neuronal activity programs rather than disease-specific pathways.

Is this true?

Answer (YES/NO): NO